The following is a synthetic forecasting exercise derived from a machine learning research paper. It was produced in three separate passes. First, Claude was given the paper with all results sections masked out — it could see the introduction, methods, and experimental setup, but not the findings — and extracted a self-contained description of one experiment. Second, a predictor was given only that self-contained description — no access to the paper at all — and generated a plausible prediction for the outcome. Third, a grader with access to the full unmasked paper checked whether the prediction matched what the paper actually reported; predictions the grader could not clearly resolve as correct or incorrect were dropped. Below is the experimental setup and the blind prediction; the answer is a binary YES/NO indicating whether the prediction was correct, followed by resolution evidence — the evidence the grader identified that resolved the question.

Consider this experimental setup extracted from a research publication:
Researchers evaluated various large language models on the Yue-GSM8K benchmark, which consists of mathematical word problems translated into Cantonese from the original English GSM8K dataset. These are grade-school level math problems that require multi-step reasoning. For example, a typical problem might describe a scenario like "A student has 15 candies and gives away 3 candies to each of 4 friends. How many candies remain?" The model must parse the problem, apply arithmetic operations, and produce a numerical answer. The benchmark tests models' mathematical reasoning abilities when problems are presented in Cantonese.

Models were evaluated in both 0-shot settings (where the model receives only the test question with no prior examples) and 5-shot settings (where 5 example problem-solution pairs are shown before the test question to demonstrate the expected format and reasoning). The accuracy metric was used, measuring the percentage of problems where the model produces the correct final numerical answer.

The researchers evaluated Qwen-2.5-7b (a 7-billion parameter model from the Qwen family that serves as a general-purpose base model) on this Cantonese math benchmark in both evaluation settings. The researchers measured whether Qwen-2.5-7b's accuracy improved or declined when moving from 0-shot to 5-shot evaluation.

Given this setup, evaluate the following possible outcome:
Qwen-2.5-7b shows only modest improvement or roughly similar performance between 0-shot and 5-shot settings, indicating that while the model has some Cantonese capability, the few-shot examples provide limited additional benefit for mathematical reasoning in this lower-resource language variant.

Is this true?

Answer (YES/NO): NO